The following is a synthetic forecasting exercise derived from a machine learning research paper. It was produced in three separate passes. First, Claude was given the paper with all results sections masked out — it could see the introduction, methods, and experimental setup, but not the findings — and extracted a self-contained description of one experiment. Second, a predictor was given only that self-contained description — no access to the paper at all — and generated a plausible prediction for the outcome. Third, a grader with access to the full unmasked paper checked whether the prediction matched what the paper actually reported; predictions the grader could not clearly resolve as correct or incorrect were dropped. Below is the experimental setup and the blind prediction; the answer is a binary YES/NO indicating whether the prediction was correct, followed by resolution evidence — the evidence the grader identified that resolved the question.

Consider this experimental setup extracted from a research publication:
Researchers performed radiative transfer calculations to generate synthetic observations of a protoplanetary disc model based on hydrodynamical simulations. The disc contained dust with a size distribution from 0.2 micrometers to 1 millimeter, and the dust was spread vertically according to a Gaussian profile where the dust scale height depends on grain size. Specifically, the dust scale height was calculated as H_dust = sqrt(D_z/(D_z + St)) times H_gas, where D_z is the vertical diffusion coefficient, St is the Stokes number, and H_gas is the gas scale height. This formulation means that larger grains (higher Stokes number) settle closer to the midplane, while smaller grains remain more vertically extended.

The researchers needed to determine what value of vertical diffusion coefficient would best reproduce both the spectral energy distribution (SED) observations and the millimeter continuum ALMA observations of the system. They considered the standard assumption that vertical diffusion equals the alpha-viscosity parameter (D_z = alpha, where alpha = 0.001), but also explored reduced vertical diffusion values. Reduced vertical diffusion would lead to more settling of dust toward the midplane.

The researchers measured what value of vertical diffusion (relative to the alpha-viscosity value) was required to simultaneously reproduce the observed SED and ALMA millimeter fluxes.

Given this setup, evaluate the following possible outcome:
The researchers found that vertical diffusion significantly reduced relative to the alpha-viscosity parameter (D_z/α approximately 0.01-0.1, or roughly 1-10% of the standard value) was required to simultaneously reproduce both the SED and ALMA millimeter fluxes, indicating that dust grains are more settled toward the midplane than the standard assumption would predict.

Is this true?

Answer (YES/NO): NO